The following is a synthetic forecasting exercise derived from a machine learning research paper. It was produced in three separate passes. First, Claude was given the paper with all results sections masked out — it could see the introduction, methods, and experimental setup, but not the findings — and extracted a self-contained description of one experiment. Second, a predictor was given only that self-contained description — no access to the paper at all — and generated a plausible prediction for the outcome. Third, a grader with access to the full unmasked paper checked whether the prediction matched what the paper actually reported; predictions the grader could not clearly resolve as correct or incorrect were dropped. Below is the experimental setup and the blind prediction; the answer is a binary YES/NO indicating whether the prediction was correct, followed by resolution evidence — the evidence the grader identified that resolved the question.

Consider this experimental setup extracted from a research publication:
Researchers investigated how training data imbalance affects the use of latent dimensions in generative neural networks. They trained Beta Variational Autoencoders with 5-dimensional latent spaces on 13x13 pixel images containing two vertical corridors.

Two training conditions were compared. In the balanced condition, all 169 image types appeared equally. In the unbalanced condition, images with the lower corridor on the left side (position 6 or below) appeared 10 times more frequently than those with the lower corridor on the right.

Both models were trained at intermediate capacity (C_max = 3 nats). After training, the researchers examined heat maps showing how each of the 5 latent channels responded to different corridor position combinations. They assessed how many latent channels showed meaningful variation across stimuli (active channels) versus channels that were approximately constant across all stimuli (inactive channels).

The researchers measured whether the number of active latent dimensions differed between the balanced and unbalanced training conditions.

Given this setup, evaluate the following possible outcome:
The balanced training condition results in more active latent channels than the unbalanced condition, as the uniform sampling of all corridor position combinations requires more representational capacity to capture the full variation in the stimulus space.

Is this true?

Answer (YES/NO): NO